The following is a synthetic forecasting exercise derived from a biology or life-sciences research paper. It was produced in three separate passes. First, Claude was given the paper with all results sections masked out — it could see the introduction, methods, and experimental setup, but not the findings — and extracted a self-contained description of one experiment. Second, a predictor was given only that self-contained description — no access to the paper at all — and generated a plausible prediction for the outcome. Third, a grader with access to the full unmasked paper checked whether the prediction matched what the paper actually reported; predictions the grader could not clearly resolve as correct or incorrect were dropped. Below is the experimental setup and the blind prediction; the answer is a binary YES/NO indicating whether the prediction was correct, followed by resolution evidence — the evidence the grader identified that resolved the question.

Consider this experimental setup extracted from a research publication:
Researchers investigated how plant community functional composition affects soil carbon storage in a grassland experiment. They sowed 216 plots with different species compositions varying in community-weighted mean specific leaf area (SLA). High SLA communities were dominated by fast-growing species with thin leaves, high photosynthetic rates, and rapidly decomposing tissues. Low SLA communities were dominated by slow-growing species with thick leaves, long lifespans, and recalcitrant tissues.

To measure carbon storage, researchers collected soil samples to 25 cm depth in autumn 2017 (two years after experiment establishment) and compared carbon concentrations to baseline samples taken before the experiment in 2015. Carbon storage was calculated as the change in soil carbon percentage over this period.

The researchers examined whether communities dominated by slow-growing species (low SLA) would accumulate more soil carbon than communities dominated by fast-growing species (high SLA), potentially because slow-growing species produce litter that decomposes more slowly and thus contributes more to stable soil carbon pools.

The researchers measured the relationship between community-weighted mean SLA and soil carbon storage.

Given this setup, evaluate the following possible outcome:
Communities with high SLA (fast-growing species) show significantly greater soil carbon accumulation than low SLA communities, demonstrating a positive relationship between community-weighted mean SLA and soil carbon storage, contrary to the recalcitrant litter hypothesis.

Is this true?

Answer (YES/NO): NO